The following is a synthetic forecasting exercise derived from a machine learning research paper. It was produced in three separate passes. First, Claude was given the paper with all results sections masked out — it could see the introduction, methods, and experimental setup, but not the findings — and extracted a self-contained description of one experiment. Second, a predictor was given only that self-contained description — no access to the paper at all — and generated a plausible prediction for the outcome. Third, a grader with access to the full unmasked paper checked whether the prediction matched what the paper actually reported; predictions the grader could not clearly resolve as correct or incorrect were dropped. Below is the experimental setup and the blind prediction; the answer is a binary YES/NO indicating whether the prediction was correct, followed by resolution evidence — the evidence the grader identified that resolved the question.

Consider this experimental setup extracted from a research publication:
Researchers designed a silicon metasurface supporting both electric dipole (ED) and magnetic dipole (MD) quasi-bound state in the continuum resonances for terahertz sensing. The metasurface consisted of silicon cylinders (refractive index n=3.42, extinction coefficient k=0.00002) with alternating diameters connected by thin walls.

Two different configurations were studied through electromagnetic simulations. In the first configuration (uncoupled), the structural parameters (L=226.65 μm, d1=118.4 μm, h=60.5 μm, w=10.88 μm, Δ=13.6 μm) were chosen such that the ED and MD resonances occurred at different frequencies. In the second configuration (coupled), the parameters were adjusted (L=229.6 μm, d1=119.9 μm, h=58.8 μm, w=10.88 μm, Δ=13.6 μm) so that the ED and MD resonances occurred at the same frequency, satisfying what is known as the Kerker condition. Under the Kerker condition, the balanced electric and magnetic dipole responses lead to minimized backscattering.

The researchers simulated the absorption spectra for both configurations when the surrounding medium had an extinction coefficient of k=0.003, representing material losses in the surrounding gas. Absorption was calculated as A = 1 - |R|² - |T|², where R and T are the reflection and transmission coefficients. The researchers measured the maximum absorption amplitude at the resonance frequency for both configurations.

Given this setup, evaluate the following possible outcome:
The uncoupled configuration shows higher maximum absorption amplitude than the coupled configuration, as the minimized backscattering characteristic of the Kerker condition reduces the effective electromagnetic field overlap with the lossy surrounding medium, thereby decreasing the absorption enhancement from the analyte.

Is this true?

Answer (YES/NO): NO